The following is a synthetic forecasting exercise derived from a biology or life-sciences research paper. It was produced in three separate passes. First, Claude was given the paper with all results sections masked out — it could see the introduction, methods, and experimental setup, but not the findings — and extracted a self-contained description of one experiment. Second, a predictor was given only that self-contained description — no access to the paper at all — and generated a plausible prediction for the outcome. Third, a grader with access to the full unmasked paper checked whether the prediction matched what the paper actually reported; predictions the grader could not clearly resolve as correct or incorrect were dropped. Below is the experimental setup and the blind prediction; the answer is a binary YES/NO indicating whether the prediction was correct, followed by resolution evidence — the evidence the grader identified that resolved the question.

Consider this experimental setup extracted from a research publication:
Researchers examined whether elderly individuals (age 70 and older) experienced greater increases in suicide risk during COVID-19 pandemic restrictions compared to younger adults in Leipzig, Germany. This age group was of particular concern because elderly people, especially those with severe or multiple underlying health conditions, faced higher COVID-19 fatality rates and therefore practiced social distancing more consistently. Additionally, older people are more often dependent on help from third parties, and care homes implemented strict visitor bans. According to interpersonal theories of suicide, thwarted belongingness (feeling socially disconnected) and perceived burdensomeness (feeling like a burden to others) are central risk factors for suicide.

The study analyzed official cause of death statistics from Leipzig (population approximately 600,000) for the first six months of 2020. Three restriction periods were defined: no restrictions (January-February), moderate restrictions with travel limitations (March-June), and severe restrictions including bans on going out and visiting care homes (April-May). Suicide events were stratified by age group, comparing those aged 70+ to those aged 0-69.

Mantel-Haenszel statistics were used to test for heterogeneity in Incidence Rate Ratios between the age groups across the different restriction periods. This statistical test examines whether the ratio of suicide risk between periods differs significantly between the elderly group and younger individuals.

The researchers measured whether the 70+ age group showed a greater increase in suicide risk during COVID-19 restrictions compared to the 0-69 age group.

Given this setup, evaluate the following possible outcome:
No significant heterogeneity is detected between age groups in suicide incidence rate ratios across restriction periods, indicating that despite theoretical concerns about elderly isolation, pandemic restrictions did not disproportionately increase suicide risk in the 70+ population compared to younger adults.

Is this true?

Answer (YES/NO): YES